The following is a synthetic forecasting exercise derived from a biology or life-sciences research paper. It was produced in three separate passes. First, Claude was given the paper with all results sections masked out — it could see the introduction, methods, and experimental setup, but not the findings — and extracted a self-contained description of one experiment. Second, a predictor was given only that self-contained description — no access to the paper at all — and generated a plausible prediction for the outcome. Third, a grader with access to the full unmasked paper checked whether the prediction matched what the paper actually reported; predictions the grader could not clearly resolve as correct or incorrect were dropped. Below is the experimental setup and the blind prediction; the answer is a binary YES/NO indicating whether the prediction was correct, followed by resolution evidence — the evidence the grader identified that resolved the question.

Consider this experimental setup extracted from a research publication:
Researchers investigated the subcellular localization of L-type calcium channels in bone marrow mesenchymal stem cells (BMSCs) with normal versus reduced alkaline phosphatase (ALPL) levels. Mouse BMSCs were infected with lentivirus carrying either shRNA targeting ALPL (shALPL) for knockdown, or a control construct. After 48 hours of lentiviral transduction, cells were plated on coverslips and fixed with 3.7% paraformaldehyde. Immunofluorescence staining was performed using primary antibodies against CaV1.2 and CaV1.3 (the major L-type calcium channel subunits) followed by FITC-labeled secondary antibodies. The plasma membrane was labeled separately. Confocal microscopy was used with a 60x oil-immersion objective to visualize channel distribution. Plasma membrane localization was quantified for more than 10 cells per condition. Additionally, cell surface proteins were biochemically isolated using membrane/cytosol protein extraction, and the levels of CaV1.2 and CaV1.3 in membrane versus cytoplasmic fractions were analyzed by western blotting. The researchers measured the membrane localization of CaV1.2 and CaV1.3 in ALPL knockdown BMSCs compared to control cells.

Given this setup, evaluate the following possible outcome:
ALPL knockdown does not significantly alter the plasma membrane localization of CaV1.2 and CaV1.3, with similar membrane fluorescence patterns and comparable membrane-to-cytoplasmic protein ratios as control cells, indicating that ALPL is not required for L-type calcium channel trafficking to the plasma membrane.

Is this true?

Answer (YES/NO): NO